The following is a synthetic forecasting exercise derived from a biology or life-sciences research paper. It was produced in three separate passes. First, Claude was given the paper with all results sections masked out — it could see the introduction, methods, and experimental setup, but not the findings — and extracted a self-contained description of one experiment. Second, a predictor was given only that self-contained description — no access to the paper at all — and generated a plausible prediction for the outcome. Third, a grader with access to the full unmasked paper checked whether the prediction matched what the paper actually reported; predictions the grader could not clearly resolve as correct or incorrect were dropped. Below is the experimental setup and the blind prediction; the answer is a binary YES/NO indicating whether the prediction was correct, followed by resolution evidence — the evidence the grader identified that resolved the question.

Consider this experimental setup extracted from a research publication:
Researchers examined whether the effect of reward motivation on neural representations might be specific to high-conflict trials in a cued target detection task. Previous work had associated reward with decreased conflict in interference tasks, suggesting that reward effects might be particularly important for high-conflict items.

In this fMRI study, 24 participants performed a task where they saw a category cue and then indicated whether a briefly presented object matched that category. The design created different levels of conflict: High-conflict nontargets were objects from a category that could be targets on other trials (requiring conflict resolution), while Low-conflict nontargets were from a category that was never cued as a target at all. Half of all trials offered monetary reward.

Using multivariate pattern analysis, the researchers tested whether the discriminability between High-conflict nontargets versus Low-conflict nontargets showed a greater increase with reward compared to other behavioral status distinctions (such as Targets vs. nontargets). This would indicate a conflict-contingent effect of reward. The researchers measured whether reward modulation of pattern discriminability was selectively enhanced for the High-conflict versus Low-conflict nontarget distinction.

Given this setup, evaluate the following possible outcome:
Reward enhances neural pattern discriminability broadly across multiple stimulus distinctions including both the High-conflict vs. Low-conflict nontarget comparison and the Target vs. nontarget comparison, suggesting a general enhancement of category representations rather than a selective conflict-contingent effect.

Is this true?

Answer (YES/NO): NO